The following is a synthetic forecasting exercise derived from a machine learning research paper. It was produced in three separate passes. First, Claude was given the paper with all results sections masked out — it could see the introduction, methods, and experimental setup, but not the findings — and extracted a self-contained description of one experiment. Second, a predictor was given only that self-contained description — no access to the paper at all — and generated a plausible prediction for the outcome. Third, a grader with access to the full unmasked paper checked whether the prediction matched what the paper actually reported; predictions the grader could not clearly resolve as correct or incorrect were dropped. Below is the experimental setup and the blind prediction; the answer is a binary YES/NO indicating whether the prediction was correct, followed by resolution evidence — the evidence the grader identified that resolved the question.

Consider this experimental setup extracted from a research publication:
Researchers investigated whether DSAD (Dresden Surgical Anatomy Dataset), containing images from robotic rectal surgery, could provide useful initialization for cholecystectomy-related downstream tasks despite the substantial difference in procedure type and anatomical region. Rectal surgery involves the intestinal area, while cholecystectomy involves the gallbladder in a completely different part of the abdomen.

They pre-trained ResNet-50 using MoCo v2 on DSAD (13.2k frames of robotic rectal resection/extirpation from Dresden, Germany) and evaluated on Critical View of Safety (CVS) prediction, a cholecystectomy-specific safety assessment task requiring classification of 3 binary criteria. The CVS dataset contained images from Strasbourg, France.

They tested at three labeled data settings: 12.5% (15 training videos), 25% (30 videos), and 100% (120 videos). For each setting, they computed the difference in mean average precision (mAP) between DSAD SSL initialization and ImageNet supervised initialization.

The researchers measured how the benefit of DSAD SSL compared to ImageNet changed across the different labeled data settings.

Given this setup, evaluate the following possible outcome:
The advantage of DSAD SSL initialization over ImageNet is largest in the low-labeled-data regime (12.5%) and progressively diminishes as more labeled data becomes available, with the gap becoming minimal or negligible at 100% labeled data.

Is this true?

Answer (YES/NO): NO